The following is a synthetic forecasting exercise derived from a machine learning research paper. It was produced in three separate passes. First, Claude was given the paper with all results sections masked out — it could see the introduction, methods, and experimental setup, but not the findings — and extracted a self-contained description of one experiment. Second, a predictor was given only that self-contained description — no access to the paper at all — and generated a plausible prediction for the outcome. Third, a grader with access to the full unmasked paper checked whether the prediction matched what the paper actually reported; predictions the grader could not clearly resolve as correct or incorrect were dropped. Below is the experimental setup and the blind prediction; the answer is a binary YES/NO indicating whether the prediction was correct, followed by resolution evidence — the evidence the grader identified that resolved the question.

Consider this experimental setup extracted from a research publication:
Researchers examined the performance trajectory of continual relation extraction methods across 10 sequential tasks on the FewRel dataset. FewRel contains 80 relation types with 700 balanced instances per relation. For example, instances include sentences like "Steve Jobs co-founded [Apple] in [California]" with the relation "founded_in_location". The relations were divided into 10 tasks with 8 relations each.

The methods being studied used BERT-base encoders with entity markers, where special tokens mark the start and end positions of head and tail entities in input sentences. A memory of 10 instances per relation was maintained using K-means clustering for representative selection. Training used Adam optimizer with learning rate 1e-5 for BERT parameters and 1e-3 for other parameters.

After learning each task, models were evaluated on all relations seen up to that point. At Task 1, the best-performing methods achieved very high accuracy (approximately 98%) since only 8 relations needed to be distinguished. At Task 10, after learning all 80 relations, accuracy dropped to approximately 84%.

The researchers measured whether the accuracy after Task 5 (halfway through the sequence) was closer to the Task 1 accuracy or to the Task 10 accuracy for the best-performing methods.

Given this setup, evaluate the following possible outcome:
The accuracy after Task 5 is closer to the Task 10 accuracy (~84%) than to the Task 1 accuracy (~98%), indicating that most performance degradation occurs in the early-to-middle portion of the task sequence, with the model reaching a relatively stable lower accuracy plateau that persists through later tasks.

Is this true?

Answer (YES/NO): NO